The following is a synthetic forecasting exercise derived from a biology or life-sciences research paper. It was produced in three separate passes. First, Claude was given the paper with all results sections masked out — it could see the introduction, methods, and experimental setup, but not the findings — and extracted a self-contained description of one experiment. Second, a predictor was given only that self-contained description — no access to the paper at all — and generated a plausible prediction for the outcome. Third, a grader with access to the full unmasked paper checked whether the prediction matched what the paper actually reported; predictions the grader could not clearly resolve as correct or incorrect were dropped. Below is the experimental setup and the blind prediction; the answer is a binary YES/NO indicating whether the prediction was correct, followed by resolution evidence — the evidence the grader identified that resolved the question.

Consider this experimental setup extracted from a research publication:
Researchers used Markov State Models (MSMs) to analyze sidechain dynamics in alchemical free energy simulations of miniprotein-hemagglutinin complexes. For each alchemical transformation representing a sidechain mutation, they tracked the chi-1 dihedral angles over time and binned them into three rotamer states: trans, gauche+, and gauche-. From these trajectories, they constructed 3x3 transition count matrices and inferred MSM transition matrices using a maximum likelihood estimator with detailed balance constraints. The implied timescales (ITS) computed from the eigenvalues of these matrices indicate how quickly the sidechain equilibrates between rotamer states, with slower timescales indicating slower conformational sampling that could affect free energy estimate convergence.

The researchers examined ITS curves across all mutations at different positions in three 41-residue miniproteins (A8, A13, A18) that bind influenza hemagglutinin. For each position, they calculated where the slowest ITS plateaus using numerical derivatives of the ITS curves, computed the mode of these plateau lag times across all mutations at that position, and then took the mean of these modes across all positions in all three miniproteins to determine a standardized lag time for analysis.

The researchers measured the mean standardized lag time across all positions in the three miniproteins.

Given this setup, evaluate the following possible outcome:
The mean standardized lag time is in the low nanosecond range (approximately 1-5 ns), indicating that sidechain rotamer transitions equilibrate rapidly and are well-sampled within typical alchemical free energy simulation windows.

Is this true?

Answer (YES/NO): NO